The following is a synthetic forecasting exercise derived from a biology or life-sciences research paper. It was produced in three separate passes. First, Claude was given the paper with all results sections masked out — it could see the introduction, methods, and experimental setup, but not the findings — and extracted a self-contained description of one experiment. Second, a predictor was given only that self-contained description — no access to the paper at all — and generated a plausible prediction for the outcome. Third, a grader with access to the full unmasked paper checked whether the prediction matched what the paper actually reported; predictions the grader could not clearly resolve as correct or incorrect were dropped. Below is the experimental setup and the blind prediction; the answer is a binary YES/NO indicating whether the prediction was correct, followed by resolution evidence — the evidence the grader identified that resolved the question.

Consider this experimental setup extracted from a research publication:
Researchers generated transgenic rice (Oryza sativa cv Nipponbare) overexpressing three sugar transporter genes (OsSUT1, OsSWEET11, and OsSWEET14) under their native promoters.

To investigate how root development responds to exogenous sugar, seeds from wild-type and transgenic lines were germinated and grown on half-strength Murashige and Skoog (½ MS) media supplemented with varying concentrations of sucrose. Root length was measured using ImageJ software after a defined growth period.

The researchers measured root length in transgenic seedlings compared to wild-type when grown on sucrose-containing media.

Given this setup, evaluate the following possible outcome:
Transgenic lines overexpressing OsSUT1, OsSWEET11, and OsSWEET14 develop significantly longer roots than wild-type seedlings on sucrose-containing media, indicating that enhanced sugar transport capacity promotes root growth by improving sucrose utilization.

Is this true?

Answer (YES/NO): NO